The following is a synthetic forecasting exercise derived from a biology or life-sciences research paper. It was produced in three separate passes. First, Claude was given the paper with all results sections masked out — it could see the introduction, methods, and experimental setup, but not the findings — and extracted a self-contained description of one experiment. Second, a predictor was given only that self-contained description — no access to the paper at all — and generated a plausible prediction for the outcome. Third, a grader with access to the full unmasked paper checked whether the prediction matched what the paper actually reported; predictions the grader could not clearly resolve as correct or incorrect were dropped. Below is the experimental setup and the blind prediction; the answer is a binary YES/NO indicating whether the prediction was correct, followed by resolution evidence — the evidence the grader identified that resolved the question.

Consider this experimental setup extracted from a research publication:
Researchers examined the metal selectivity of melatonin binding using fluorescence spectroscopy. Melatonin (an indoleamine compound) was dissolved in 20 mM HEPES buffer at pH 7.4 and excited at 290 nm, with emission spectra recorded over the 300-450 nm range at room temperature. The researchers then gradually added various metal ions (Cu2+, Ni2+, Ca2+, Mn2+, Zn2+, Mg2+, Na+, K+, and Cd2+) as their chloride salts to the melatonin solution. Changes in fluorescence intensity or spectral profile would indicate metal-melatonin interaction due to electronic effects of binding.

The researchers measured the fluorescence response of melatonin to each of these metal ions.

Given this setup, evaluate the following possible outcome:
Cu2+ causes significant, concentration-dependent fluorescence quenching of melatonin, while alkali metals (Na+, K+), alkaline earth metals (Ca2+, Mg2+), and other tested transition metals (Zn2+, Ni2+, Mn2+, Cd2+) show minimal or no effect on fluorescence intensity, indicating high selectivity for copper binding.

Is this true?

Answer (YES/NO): YES